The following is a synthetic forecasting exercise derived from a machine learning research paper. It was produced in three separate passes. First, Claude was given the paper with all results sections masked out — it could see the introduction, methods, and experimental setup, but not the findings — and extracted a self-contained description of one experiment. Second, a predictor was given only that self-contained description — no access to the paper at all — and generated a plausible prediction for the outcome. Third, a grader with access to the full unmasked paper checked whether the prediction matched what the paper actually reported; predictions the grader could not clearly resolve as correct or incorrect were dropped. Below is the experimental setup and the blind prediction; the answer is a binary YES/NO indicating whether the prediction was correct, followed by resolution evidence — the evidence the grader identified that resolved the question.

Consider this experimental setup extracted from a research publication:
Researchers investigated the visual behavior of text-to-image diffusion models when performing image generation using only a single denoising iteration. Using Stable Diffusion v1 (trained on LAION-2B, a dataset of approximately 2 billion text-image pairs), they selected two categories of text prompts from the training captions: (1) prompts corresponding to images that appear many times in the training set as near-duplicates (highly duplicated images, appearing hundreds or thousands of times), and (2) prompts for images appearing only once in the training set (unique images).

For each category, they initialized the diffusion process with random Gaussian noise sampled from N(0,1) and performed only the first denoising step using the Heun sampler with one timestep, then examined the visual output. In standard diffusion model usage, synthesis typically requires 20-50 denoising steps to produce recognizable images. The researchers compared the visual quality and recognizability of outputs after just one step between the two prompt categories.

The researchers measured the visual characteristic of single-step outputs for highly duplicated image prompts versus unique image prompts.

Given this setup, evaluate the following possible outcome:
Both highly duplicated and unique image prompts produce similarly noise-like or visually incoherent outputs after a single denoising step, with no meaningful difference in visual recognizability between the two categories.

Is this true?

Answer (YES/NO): NO